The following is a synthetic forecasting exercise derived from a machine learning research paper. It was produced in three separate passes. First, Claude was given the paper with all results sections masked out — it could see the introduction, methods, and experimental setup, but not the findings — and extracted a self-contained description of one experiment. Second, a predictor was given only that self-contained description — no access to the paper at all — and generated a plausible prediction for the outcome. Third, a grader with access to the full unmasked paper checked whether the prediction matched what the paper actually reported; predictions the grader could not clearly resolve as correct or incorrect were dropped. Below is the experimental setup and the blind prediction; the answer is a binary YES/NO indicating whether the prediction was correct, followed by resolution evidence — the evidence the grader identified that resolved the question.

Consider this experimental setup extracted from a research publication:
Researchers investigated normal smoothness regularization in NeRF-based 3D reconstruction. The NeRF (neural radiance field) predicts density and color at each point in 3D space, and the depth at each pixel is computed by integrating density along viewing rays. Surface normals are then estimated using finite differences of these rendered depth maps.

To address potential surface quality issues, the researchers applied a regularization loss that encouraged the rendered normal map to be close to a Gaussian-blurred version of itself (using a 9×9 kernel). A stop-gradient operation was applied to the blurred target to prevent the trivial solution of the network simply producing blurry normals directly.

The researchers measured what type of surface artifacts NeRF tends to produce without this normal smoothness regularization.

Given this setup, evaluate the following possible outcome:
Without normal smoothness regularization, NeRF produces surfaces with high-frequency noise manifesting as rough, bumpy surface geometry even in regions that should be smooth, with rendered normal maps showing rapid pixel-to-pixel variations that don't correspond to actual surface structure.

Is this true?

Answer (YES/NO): YES